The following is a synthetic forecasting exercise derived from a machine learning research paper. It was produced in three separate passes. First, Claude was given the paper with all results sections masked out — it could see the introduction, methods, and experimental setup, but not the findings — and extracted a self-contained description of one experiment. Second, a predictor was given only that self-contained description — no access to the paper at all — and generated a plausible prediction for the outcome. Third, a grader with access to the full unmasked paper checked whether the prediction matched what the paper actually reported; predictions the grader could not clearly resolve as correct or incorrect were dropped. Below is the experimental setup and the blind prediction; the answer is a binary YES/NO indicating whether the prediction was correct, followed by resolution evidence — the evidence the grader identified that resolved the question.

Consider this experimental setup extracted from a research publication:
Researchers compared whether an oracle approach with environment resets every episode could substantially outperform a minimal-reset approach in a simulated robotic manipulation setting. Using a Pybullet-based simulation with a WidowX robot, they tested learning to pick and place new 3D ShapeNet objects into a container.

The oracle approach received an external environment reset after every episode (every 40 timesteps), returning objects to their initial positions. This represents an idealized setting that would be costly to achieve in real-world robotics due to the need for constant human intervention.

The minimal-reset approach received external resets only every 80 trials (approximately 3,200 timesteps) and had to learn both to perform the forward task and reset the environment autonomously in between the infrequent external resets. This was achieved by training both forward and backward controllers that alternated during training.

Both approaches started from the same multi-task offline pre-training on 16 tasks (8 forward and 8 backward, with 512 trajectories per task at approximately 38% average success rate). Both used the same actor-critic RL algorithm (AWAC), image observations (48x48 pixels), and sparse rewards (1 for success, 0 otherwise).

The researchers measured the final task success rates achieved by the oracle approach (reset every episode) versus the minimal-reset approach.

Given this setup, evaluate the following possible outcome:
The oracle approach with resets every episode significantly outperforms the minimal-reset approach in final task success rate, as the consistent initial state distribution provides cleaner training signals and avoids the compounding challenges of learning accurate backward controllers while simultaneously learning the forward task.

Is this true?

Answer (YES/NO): NO